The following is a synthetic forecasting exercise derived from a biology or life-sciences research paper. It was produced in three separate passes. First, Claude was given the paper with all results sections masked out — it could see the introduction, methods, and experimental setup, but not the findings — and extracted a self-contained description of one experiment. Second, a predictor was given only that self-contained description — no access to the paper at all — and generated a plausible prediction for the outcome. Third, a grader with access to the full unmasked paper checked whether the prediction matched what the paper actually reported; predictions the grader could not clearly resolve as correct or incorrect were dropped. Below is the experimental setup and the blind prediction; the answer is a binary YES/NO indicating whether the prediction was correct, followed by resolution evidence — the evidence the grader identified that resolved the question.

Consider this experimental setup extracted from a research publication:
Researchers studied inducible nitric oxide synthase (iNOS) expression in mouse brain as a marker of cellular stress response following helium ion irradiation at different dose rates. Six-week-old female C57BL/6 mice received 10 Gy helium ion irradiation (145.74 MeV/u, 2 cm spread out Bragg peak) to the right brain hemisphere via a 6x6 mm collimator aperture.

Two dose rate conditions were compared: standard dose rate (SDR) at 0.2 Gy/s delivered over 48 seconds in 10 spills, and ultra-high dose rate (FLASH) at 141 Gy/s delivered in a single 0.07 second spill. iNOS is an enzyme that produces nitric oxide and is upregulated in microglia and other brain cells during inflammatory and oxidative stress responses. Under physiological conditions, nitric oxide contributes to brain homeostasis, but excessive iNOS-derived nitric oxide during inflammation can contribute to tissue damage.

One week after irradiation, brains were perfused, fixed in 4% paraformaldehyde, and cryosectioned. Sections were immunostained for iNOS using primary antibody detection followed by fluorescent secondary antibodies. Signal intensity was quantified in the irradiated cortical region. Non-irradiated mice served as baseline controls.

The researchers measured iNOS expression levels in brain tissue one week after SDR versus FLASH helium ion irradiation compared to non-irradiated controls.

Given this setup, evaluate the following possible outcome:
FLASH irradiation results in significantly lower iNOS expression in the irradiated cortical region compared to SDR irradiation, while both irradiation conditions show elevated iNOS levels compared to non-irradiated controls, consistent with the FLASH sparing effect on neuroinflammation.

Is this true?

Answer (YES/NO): NO